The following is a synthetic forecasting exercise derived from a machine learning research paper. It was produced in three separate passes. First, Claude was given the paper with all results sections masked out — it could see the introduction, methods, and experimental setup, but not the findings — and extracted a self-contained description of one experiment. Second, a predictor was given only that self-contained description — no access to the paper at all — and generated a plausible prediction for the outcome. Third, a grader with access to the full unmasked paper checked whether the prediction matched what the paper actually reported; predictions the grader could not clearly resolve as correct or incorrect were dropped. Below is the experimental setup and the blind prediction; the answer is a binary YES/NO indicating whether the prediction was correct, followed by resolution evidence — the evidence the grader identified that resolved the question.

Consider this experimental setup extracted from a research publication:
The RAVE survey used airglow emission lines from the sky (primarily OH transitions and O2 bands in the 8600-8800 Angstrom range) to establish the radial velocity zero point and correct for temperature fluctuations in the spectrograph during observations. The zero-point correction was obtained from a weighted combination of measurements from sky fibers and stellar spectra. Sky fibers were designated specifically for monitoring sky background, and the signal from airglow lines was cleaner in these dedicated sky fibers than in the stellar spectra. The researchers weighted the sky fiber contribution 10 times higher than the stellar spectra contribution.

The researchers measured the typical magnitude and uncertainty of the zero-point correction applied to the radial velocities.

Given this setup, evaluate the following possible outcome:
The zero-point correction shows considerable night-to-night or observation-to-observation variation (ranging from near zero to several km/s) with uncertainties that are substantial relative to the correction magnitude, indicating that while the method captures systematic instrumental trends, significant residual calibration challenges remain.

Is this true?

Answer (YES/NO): NO